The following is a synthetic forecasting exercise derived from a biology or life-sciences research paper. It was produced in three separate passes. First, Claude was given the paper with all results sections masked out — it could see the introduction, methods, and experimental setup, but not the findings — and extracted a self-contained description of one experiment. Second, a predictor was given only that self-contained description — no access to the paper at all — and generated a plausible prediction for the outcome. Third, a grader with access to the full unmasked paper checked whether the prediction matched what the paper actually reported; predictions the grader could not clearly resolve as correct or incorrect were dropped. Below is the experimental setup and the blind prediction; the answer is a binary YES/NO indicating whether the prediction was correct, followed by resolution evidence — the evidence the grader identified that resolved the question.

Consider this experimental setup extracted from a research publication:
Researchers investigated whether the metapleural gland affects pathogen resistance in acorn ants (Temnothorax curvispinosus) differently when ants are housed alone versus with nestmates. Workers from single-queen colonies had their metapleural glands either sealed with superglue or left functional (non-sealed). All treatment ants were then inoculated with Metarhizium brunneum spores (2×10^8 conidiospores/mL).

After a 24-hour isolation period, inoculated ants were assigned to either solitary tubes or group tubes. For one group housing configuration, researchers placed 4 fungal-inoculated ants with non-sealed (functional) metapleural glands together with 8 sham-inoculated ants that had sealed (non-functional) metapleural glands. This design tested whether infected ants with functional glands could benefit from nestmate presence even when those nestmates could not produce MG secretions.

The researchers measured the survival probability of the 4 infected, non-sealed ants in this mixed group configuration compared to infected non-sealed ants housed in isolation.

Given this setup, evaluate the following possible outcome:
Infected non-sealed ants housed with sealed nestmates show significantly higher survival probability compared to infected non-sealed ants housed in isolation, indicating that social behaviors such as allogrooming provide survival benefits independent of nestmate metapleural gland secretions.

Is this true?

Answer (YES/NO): YES